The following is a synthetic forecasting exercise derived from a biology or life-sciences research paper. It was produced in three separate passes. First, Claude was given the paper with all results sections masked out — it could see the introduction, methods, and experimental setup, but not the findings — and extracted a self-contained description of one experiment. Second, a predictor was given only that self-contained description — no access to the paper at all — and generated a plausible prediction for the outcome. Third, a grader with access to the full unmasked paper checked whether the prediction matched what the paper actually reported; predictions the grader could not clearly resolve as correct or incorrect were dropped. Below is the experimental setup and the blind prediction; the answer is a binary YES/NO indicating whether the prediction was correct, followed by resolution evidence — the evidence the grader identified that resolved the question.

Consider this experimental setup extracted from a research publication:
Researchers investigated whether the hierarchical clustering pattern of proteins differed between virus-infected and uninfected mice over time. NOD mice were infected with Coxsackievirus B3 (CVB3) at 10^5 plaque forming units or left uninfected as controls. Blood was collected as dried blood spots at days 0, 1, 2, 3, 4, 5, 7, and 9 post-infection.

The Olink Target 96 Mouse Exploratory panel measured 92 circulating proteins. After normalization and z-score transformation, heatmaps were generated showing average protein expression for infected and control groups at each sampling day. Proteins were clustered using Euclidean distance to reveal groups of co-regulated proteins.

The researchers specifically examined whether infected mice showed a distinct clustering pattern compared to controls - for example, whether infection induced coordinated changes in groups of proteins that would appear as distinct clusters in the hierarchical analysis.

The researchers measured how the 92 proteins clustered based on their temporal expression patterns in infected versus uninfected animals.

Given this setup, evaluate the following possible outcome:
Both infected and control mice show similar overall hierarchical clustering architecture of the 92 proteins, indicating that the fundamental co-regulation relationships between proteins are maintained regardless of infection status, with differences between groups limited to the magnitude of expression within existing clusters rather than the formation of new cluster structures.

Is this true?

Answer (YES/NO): NO